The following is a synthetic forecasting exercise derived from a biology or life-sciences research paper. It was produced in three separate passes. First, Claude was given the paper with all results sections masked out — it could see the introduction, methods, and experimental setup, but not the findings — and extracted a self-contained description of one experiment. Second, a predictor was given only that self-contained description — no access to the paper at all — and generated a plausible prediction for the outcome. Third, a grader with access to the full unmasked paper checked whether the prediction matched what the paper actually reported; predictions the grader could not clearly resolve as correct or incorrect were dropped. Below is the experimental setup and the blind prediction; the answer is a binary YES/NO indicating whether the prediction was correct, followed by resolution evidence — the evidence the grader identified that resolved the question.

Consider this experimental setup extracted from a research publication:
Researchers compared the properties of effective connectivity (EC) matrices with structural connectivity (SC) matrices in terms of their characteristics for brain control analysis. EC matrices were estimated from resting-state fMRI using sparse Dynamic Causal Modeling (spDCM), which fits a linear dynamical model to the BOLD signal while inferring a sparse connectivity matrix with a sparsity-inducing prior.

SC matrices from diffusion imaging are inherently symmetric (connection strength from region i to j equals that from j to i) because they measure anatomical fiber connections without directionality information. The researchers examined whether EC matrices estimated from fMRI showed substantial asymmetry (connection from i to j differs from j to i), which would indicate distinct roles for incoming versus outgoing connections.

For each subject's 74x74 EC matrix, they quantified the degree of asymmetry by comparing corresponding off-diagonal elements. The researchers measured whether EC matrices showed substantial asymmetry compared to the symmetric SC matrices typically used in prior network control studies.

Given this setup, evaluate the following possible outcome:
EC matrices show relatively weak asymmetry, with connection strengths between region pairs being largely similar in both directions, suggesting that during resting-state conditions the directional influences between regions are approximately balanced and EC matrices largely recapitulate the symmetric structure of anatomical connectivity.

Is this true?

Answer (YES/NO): NO